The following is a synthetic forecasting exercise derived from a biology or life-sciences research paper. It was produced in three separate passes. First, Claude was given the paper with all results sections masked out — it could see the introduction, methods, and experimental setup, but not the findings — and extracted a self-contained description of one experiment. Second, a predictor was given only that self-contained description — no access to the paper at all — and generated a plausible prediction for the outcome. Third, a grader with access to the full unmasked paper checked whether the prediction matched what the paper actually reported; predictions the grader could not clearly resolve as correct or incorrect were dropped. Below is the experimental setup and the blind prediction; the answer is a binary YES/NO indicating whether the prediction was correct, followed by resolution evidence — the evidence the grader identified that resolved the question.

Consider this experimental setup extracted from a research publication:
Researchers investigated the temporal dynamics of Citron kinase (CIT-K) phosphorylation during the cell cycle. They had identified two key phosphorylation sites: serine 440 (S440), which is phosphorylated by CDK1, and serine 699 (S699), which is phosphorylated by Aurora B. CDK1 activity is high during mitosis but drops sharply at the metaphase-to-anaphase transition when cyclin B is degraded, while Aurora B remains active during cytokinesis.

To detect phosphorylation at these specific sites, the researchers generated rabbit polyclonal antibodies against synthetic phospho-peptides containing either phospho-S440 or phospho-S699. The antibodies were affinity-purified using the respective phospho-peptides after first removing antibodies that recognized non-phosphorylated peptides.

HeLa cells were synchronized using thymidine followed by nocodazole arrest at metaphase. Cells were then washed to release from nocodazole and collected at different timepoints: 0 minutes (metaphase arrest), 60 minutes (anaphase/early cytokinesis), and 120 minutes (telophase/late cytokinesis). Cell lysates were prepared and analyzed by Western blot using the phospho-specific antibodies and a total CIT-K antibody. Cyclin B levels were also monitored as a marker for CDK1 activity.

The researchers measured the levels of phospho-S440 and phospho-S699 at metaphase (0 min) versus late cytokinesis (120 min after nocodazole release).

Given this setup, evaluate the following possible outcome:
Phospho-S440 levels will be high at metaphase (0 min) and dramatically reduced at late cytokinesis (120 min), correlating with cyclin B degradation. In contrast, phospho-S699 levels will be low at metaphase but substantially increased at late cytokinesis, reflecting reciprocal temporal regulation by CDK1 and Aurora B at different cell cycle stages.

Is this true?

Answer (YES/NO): NO